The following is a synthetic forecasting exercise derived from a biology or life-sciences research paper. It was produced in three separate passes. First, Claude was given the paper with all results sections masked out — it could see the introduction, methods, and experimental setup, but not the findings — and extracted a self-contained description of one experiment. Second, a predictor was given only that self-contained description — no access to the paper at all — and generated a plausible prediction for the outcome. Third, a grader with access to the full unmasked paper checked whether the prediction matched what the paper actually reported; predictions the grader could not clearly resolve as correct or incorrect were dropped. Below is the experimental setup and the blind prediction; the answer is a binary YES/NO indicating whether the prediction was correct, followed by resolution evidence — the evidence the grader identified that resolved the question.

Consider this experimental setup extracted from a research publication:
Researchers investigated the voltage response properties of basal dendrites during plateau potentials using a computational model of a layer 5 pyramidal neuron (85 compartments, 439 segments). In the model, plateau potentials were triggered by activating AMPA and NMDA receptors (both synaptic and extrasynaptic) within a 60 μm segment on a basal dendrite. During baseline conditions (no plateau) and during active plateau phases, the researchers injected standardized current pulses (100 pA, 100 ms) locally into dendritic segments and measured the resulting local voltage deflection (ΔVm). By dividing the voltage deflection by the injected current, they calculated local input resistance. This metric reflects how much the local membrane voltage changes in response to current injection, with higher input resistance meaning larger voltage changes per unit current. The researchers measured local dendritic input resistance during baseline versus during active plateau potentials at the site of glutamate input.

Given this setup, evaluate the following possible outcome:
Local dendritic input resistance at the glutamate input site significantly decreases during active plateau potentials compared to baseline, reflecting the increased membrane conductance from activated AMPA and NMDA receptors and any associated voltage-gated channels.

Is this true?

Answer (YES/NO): YES